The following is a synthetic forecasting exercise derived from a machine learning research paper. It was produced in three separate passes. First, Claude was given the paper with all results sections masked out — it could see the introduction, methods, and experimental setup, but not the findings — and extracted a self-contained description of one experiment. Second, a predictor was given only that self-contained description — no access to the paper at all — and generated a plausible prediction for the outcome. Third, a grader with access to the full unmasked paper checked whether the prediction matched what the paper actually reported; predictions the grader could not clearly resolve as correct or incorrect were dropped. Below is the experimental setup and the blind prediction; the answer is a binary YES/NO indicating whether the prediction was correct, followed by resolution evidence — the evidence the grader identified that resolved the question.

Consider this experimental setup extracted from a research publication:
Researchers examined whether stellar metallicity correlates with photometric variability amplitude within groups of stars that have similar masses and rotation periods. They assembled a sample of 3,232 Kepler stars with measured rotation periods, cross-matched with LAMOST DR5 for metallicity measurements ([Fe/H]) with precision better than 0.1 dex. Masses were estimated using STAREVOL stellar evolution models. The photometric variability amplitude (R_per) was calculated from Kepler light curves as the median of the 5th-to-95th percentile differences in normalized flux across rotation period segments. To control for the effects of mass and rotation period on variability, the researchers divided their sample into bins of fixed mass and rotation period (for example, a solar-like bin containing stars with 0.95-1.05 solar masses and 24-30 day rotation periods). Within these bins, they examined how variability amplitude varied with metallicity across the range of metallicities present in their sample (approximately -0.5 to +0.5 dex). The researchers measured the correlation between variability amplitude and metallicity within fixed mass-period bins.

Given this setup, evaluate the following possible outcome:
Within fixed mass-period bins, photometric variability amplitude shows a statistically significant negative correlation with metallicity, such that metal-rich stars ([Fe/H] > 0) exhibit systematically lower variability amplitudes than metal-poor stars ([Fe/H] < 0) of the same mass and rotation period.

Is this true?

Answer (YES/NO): NO